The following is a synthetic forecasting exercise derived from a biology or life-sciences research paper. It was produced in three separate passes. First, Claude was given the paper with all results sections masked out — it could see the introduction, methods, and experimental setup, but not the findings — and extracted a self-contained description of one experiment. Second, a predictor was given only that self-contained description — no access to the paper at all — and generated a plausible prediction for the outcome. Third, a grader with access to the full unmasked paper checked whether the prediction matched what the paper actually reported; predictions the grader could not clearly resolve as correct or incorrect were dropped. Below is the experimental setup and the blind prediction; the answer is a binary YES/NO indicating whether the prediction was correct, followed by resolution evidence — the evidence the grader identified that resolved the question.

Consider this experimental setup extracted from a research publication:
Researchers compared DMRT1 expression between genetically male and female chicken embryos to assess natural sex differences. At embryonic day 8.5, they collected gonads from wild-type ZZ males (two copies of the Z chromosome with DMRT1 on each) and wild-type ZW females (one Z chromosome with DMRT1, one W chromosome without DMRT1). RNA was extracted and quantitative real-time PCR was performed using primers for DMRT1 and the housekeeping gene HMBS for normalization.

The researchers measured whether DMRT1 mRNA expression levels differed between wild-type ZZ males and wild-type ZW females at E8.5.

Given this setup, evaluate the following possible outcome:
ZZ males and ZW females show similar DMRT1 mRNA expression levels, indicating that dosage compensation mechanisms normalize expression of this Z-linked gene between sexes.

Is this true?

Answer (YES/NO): NO